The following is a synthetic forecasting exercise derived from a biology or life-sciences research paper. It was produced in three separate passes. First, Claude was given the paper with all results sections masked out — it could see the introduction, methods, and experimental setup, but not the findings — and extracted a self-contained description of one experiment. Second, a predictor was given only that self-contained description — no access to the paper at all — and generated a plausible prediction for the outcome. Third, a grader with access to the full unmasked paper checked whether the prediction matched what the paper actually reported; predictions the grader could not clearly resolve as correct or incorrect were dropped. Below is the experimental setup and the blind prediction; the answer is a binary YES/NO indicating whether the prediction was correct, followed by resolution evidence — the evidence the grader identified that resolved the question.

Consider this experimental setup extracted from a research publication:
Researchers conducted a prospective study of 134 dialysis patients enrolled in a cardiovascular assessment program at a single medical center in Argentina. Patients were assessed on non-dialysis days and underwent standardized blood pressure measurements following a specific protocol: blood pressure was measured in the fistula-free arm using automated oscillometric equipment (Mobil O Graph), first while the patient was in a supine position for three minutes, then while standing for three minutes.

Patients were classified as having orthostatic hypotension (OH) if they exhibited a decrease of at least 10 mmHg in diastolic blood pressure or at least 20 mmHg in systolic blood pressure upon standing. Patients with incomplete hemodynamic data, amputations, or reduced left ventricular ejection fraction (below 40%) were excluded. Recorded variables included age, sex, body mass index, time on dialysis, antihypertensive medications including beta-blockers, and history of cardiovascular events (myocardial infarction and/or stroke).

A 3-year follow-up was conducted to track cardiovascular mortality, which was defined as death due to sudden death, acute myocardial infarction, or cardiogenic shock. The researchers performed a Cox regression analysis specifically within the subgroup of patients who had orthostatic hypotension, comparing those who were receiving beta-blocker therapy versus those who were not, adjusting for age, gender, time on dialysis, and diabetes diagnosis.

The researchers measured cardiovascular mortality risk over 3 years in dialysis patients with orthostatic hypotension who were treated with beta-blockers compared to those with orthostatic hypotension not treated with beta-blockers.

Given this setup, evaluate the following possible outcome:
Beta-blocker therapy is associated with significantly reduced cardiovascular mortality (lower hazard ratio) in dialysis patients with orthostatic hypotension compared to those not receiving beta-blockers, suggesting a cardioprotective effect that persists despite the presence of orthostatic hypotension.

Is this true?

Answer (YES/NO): NO